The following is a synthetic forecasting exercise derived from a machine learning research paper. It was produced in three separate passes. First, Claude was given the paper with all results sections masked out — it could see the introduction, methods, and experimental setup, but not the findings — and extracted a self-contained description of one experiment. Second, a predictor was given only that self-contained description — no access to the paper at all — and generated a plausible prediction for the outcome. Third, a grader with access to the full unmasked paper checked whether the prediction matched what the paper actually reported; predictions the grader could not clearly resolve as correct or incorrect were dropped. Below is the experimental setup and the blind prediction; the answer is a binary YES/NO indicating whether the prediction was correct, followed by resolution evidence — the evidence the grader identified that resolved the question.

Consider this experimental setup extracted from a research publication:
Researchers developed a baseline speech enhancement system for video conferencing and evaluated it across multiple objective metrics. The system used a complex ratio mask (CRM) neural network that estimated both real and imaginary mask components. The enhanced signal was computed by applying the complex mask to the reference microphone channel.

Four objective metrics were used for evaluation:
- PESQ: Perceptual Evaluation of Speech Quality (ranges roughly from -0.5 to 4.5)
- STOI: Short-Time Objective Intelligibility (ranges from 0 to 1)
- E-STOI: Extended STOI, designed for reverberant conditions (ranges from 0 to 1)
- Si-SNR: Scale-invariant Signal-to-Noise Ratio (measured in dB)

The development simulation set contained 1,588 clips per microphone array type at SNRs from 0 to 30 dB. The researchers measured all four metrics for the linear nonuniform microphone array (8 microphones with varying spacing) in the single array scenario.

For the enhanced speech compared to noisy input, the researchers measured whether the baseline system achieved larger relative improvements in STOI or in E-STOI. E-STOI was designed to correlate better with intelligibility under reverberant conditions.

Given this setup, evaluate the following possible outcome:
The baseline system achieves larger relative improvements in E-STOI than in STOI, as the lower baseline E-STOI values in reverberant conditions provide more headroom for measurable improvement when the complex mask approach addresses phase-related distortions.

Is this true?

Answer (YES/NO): YES